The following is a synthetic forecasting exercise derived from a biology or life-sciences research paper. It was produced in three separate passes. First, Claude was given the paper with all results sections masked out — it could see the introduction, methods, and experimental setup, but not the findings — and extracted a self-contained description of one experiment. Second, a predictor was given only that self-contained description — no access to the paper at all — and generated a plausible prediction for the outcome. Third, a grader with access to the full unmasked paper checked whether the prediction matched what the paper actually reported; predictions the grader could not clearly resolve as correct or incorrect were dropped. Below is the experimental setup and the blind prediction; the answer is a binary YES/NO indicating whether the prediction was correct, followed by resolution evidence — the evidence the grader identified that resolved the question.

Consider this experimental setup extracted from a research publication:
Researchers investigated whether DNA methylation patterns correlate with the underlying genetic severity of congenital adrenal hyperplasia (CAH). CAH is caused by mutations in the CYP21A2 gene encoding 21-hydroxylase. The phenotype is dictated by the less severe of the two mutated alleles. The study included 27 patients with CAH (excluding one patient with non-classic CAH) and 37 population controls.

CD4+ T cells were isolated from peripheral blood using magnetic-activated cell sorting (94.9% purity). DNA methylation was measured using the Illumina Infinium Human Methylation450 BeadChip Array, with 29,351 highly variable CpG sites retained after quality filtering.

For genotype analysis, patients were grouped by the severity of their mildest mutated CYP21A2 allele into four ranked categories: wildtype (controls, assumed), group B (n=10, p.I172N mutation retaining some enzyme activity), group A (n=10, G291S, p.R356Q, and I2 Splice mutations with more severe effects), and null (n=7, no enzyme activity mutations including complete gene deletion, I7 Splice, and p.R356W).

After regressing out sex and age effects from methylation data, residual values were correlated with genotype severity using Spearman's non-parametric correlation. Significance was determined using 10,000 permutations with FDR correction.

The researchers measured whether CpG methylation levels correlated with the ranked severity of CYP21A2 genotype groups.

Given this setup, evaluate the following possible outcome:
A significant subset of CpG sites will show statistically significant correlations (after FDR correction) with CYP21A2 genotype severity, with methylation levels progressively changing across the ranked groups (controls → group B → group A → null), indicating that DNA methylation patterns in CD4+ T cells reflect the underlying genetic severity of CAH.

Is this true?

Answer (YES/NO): NO